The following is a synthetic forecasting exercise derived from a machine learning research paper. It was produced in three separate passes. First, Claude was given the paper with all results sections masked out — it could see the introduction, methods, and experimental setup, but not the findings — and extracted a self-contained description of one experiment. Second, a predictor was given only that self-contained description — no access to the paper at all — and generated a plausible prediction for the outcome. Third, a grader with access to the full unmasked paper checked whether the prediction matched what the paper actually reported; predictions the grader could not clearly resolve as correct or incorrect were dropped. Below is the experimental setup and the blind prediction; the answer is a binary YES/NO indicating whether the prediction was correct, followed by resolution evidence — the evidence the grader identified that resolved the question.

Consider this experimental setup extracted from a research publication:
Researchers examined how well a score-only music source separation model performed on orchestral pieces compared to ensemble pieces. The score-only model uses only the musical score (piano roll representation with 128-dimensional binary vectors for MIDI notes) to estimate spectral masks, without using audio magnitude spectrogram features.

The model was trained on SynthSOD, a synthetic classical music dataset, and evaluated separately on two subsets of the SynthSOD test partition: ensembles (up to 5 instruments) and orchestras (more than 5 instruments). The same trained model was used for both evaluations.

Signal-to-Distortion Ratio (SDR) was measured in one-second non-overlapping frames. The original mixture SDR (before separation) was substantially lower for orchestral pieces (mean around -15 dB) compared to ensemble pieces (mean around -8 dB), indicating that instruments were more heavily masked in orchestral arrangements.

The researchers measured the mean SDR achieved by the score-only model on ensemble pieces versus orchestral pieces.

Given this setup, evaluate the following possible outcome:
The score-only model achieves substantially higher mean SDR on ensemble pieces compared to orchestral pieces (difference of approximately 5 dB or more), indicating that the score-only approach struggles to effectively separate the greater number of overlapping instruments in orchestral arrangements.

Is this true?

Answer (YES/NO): NO